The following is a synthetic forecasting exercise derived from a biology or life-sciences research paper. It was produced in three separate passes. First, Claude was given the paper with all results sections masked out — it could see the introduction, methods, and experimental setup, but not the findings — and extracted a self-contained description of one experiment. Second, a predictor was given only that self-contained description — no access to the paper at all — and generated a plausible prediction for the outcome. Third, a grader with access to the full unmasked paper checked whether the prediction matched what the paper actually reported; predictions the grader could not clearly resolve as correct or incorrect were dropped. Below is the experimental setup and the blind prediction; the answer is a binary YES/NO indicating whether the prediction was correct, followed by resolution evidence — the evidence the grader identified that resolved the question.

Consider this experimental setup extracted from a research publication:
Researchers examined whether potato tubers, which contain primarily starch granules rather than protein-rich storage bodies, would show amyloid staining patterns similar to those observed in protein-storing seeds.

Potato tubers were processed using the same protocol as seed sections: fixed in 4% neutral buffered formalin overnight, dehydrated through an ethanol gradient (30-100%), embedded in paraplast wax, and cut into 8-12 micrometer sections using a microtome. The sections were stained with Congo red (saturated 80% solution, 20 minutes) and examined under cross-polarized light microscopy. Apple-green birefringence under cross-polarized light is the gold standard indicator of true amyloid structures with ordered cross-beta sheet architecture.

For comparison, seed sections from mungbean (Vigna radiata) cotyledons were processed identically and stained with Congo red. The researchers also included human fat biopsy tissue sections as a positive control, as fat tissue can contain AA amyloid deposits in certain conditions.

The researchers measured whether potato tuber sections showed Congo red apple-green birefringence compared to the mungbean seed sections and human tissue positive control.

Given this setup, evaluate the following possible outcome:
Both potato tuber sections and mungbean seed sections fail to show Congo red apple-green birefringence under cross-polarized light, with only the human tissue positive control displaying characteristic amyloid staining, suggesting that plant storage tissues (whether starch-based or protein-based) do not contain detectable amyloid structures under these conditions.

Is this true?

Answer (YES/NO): NO